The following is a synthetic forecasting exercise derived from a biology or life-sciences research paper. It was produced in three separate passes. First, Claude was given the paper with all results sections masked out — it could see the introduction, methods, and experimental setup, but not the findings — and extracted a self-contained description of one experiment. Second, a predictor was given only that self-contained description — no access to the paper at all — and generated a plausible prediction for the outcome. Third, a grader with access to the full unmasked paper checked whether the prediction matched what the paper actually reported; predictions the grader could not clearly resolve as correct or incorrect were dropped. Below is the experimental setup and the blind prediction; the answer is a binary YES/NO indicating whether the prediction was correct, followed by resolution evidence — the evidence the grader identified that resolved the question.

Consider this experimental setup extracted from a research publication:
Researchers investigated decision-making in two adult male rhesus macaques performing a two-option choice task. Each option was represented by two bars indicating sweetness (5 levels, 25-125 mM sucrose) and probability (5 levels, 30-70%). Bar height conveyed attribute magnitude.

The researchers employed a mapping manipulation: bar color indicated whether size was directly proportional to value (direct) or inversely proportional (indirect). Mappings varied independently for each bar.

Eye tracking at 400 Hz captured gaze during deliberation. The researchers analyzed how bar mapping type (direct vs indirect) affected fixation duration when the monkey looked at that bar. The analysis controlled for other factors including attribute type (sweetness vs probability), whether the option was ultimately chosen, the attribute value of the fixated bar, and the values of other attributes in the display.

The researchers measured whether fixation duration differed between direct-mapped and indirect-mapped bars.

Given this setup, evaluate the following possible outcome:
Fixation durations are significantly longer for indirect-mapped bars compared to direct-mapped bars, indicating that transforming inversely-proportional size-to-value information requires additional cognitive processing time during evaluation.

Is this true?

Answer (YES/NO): YES